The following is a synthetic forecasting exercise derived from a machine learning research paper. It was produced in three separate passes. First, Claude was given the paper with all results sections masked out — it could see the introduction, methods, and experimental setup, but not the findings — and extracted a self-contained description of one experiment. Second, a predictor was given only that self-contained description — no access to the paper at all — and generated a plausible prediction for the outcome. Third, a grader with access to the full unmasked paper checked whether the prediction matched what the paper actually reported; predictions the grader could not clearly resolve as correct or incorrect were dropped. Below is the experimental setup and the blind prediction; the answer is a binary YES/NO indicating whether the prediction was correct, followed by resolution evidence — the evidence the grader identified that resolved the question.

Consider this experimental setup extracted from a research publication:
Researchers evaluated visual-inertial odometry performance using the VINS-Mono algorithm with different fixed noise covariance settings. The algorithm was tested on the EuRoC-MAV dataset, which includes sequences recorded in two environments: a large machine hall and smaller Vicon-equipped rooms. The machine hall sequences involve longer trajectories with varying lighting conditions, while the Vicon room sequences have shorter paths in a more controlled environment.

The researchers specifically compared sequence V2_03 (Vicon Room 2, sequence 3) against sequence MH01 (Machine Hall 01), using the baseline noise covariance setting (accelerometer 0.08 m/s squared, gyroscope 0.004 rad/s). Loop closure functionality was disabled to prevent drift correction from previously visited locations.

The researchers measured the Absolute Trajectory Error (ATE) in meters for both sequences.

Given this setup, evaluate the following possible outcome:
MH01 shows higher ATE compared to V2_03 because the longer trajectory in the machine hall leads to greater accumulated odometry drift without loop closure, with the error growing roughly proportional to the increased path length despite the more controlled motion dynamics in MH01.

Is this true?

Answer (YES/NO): NO